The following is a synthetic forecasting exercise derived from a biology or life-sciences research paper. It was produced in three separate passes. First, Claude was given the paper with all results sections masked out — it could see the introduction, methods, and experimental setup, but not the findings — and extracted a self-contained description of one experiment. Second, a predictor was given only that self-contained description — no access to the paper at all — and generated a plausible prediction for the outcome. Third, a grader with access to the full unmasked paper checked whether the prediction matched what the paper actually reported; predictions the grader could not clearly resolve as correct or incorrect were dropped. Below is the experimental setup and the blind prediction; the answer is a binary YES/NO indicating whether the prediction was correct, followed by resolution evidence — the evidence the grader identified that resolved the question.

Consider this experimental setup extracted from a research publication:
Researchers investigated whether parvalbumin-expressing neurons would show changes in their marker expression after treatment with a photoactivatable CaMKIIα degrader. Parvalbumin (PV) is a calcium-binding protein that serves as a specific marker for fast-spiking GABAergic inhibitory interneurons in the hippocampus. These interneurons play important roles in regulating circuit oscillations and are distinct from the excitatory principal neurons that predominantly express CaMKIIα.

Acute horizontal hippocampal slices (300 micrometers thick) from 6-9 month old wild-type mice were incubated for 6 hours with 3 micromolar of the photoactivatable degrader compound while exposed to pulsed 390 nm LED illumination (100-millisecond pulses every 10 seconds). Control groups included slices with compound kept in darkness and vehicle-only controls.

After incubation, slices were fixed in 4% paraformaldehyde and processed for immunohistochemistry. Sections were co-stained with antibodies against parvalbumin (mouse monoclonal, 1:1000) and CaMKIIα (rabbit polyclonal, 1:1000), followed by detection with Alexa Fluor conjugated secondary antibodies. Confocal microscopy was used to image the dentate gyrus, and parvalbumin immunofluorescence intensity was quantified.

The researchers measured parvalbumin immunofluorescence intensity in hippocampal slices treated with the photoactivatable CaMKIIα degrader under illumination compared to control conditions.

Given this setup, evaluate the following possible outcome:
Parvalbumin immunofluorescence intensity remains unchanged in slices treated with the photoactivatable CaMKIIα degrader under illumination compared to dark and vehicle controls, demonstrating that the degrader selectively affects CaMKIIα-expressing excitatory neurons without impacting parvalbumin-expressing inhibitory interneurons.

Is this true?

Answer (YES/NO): YES